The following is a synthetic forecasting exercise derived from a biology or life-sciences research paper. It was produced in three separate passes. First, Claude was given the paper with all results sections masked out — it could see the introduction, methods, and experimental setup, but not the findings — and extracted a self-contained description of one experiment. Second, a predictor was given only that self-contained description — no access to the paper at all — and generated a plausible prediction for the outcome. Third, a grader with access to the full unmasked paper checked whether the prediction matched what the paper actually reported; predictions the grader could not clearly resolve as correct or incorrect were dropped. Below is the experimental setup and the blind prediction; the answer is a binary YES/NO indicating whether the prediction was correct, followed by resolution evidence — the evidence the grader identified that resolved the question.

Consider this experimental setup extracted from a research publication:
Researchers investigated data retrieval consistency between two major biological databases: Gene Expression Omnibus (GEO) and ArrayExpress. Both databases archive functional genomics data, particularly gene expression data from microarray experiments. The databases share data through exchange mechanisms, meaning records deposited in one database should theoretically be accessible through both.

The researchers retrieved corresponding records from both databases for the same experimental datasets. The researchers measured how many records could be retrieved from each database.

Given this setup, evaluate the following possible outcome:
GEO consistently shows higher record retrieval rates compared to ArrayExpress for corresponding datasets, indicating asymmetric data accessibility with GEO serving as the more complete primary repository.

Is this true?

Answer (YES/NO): NO